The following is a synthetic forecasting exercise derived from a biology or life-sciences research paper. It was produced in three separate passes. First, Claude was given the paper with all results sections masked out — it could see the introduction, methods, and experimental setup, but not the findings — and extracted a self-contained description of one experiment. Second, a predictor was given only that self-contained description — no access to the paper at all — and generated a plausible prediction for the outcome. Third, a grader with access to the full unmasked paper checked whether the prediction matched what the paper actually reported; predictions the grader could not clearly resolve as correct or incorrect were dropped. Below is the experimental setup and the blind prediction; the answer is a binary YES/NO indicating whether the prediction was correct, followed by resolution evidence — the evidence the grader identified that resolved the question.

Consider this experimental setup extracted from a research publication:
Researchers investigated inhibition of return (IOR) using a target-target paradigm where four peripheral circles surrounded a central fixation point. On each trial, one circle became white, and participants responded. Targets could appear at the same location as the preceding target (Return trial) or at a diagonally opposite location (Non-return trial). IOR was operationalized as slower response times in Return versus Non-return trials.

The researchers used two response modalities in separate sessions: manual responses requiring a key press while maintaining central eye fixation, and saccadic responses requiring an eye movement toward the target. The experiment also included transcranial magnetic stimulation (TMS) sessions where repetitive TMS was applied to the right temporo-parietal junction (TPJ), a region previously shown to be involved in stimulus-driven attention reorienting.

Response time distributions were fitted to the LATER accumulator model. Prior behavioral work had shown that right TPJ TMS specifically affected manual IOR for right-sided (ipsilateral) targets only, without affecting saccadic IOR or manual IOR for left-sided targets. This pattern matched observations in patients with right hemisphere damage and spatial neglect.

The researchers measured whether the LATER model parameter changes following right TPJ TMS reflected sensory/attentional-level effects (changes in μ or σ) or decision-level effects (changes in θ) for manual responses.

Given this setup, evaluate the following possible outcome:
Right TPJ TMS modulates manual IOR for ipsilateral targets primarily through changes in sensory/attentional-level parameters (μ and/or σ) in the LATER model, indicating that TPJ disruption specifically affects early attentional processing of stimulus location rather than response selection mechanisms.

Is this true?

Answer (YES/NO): NO